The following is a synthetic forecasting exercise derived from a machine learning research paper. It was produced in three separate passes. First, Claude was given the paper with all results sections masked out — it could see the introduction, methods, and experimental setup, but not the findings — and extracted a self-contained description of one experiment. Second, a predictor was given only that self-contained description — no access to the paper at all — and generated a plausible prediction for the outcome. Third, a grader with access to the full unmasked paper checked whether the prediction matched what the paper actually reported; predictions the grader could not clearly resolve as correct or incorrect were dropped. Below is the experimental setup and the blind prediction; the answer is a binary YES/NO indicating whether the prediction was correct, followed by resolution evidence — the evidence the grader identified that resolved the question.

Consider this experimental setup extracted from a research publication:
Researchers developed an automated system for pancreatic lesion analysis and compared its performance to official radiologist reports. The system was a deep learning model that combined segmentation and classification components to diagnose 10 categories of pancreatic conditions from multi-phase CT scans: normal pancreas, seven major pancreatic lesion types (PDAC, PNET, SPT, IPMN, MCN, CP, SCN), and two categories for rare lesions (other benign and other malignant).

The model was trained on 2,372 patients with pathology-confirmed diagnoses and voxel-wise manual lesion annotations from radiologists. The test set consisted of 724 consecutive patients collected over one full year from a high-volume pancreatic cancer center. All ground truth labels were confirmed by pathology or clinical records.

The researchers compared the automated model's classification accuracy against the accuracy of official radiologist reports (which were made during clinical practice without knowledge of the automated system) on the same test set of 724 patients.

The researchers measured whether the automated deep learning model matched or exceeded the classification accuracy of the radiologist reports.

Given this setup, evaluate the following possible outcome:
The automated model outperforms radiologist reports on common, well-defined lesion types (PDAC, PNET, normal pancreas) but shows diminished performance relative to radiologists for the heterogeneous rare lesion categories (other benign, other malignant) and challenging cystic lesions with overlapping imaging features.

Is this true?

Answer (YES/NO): NO